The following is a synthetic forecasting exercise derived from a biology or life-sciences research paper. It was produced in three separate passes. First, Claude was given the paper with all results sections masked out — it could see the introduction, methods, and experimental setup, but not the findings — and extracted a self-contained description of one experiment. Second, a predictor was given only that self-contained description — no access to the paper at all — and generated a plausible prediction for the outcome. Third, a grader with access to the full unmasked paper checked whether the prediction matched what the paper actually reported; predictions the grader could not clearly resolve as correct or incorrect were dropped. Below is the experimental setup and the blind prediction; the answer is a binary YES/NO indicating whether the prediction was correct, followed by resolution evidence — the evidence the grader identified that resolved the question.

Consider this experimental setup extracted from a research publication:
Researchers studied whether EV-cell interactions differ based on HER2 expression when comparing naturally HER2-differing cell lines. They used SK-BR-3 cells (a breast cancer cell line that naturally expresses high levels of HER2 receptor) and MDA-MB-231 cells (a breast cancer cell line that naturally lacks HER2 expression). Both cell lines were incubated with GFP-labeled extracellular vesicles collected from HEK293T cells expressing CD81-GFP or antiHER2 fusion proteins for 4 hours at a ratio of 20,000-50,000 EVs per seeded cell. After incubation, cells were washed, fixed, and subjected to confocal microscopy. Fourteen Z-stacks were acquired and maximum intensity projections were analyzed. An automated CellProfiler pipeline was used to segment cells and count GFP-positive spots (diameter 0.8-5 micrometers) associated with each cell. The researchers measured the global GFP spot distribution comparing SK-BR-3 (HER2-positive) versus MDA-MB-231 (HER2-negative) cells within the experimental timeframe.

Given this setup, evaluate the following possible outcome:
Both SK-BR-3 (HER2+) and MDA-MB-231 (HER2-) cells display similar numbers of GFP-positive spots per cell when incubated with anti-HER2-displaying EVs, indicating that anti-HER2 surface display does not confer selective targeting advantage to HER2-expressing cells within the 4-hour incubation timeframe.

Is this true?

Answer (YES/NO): YES